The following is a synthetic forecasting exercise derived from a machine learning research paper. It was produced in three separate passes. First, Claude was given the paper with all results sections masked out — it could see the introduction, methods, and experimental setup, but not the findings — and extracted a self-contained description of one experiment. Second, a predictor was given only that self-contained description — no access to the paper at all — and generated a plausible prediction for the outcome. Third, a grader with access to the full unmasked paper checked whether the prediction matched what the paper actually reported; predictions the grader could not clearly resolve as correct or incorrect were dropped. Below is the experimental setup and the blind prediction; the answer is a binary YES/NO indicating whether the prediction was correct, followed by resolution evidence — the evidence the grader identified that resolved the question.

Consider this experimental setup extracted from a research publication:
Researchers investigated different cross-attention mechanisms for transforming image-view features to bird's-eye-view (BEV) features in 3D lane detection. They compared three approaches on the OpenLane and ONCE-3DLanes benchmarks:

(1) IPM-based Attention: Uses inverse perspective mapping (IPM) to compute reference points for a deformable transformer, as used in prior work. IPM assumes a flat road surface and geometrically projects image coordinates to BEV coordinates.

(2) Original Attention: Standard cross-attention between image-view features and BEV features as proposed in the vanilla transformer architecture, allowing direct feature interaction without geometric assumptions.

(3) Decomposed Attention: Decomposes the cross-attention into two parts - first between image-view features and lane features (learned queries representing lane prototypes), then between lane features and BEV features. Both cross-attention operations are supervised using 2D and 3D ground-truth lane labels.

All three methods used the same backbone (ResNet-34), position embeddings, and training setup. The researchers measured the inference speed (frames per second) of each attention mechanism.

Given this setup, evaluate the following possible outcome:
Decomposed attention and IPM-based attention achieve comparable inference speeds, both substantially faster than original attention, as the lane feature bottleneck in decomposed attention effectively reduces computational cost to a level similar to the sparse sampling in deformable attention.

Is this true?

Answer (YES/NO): NO